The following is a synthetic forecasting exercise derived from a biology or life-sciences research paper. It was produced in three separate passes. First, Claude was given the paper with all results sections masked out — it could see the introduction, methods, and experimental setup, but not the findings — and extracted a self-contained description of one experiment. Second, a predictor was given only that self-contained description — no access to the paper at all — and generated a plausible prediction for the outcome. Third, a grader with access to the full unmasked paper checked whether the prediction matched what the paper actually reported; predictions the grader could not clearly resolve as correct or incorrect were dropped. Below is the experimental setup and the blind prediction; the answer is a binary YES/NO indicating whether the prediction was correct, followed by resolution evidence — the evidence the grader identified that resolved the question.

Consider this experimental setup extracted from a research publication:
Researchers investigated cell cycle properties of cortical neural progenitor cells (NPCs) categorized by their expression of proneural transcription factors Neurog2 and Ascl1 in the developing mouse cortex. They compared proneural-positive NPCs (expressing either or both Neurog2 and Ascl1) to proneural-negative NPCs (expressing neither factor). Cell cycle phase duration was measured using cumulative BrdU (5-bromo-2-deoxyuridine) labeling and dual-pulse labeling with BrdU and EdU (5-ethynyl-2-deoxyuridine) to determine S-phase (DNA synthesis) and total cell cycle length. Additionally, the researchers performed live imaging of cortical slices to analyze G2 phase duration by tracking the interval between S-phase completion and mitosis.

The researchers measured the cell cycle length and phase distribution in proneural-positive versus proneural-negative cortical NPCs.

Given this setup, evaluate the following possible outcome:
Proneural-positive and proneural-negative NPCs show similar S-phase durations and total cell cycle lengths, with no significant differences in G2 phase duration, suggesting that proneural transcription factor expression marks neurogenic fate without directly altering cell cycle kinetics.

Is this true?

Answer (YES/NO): NO